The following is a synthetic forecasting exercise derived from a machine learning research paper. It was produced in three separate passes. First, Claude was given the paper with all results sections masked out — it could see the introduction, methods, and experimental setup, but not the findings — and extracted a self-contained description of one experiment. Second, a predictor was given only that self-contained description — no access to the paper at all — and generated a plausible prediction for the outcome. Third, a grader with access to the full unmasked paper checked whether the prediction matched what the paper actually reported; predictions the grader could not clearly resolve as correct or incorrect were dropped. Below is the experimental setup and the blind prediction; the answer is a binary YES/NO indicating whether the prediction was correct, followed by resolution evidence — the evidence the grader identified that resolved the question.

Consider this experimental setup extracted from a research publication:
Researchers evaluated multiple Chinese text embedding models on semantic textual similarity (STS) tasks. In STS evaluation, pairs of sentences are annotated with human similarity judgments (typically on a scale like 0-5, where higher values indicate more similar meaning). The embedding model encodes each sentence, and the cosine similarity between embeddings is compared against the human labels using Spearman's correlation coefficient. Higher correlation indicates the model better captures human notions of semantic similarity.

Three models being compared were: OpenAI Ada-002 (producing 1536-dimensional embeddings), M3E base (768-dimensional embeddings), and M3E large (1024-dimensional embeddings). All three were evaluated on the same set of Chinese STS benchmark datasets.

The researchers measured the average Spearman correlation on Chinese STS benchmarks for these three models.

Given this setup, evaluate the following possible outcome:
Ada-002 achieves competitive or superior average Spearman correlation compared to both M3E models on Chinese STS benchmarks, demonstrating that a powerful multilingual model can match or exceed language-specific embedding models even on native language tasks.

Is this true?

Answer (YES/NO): NO